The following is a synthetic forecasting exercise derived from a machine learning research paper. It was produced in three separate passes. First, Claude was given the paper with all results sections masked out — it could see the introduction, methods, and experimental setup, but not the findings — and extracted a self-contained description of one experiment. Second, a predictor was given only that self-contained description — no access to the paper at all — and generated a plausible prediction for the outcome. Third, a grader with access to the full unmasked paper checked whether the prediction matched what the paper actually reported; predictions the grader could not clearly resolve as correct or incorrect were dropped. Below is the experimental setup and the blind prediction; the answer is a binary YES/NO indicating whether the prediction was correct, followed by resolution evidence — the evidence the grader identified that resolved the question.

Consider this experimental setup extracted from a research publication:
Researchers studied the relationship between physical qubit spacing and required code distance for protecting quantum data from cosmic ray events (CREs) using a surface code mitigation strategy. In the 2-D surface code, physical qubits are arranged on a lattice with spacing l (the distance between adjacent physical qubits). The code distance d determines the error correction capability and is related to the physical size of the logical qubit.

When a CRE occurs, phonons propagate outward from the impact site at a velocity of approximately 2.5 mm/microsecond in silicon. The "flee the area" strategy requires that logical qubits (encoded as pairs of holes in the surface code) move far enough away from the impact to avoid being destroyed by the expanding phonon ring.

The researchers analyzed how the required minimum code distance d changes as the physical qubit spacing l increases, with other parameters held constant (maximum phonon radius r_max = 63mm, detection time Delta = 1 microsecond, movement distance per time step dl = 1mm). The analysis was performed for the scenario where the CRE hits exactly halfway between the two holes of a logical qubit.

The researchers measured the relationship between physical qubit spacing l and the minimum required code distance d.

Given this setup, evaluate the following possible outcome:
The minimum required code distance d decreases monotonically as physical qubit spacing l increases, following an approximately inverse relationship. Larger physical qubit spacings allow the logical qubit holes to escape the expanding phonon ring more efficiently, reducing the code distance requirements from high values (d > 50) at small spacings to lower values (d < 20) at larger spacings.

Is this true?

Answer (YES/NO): YES